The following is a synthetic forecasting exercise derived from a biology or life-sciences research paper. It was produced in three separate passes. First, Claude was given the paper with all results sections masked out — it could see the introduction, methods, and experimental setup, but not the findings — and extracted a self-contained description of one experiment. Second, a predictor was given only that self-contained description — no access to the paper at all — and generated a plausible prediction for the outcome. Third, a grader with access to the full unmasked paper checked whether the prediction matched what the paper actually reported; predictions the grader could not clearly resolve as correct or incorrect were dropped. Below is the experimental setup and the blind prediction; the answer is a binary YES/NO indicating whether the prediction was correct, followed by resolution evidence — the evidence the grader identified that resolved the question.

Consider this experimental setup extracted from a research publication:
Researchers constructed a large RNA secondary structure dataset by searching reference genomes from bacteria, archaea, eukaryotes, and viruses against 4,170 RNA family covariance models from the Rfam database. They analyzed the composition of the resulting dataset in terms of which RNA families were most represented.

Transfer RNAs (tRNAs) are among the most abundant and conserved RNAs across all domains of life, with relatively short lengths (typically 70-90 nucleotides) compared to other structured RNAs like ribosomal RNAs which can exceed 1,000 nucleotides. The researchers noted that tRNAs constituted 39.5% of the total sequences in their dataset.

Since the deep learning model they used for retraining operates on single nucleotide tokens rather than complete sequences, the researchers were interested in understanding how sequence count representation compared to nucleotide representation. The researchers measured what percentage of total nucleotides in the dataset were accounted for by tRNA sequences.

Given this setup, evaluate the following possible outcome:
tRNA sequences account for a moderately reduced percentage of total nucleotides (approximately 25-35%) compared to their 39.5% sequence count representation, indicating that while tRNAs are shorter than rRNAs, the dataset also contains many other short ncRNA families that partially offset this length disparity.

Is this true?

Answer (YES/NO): NO